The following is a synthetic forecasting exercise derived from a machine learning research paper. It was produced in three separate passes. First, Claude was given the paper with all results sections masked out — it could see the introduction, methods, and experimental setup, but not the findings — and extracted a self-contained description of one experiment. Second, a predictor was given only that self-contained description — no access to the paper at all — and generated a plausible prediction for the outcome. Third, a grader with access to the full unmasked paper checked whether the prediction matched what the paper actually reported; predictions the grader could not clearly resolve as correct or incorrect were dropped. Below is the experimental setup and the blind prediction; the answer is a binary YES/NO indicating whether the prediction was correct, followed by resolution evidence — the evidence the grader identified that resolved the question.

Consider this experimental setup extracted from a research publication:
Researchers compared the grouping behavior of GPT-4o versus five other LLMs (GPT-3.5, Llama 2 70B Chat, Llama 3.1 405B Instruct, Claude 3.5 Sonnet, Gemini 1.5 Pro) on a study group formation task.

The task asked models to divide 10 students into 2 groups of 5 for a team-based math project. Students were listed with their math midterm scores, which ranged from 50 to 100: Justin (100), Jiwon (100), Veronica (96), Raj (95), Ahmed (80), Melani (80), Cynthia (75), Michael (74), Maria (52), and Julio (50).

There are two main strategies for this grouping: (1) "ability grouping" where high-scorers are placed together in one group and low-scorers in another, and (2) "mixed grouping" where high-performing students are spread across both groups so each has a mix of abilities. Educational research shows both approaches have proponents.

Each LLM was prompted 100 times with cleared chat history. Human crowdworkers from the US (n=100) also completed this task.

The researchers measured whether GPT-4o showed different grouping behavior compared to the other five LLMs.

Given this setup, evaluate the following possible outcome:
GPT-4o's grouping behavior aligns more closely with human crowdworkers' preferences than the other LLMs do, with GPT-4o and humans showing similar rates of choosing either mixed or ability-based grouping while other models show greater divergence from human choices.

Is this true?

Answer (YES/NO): YES